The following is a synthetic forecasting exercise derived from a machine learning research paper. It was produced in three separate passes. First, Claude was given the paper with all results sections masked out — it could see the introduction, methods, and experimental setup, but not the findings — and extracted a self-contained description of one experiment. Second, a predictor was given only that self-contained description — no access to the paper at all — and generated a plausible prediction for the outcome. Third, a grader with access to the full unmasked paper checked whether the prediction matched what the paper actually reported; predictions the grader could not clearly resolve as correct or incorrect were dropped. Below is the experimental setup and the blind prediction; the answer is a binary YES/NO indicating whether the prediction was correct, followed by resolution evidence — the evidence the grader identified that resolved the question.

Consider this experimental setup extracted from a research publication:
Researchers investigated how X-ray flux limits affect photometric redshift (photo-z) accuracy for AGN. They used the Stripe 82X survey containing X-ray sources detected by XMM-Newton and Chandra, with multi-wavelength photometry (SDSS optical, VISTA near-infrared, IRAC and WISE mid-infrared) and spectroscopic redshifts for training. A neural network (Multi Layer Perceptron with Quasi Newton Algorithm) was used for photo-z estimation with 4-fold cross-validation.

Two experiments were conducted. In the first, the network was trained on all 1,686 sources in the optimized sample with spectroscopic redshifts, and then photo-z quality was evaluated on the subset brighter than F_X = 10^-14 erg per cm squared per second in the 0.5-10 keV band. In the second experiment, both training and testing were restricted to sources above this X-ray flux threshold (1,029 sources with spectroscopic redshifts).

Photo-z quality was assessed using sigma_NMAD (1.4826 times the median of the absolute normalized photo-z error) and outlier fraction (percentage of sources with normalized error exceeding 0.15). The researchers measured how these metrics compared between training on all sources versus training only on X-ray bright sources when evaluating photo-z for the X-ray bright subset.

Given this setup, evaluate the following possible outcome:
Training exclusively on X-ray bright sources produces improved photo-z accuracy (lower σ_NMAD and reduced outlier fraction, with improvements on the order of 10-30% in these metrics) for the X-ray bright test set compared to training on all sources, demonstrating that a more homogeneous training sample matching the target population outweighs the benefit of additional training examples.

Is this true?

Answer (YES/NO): NO